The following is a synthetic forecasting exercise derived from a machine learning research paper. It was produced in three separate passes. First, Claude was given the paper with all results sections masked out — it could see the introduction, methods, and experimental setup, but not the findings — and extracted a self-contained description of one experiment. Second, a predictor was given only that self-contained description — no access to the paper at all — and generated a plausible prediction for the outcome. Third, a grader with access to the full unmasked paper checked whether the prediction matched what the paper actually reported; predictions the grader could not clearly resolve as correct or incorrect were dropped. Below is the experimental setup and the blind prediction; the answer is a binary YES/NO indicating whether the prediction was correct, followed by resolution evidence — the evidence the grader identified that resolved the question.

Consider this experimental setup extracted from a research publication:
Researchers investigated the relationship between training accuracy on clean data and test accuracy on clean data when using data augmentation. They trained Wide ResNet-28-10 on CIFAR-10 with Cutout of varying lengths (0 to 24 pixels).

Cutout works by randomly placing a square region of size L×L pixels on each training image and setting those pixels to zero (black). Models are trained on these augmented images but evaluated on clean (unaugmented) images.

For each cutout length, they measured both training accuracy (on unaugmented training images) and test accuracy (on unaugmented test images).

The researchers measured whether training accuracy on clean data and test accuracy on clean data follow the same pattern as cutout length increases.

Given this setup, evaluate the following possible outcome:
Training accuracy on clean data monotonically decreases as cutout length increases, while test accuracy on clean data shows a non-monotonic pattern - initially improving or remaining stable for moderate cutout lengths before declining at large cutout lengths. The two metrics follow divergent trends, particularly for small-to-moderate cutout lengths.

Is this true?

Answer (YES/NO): NO